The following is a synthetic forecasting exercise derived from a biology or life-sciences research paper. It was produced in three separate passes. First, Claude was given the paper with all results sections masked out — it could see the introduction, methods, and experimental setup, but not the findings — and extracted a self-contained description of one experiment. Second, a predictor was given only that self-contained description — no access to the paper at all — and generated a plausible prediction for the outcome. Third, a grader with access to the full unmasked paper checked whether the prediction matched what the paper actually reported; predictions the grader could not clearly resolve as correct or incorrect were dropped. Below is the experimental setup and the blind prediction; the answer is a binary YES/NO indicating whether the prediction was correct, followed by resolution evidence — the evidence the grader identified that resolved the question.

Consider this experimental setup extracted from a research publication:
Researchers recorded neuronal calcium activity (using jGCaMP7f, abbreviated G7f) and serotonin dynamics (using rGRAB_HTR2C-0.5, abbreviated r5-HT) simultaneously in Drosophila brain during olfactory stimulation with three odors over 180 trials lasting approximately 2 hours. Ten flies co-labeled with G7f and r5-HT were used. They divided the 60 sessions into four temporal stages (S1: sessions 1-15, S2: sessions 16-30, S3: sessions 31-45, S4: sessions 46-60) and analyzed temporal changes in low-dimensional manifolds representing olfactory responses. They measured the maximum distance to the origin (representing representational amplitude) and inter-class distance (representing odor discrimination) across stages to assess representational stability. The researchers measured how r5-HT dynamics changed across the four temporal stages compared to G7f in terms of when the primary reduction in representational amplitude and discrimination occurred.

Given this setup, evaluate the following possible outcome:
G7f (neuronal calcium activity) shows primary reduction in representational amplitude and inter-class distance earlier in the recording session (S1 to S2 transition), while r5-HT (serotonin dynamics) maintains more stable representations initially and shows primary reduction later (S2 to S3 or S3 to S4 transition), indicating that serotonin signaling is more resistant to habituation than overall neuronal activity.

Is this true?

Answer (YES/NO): NO